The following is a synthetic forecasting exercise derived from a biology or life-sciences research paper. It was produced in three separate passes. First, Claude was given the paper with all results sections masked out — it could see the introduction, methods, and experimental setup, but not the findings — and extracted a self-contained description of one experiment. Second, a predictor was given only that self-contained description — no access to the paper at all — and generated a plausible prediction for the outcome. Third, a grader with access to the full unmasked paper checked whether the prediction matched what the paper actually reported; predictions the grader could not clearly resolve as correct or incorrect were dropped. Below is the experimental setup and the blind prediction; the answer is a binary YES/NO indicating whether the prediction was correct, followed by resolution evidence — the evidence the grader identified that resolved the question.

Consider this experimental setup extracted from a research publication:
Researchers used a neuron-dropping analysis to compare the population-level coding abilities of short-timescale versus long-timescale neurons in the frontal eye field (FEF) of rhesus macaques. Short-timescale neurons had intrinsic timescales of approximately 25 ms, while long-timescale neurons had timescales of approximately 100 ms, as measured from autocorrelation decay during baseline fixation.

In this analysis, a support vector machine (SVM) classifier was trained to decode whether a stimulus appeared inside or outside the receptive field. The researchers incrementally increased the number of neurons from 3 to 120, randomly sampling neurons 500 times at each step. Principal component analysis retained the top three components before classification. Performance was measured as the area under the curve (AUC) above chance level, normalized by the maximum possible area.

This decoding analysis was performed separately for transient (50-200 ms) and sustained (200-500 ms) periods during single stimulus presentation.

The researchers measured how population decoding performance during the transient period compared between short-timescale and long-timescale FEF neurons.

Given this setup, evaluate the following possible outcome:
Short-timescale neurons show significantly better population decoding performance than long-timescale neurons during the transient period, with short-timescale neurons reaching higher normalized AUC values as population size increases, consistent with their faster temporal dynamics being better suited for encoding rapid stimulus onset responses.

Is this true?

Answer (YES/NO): YES